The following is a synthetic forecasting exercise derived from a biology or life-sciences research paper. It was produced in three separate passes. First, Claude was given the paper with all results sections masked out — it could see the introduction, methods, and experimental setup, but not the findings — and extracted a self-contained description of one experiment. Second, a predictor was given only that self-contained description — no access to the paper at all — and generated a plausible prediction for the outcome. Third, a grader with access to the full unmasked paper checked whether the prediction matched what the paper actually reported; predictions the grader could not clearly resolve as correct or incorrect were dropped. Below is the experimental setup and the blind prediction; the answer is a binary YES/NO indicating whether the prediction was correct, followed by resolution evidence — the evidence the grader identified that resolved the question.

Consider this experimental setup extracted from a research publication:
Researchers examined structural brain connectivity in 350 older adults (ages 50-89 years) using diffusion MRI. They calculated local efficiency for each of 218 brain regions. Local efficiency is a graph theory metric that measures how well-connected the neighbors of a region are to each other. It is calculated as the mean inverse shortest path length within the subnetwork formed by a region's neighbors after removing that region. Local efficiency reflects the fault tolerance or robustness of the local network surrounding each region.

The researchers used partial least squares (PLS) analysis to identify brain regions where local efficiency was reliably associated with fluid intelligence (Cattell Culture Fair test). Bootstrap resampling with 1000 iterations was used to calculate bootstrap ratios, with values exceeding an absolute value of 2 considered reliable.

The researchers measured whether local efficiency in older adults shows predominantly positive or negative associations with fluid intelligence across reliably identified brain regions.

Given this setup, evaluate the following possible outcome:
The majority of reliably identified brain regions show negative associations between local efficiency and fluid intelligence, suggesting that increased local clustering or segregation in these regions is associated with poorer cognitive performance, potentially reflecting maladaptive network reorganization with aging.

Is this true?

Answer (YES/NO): YES